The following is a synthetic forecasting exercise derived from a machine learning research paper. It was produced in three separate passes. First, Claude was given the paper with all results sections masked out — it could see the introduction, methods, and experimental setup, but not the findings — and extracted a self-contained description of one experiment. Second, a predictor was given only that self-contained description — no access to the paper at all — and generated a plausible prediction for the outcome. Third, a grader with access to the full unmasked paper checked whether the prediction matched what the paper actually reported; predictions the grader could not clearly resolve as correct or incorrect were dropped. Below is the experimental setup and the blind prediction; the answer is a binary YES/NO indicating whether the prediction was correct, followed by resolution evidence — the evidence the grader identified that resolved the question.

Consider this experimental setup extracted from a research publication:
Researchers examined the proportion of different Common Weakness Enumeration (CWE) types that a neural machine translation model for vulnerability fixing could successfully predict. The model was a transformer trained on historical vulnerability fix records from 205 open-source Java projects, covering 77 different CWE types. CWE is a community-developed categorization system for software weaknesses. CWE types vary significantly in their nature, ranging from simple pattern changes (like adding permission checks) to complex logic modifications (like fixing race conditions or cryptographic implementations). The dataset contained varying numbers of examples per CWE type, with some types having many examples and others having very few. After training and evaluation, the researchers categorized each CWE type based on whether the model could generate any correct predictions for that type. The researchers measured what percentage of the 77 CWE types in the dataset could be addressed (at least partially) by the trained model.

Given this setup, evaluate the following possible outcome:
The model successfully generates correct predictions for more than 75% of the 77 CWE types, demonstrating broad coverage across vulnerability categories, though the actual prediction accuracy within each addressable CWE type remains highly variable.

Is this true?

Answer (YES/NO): NO